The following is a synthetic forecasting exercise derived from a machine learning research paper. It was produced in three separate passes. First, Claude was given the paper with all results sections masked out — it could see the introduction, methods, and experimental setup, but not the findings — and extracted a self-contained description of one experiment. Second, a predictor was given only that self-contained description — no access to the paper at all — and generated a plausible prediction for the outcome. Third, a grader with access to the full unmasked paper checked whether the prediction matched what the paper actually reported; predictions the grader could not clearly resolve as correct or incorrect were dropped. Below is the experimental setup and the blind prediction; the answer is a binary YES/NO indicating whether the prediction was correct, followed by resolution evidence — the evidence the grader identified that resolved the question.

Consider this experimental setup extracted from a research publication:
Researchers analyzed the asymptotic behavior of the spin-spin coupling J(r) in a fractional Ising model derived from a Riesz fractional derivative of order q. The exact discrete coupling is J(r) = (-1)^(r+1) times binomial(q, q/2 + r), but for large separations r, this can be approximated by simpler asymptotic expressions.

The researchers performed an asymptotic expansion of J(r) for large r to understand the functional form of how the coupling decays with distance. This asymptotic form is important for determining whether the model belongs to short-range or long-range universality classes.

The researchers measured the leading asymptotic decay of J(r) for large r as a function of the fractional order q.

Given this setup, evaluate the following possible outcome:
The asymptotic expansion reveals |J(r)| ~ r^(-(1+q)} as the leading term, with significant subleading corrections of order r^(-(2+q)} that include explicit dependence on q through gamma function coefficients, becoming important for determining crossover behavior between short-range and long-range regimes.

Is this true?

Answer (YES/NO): NO